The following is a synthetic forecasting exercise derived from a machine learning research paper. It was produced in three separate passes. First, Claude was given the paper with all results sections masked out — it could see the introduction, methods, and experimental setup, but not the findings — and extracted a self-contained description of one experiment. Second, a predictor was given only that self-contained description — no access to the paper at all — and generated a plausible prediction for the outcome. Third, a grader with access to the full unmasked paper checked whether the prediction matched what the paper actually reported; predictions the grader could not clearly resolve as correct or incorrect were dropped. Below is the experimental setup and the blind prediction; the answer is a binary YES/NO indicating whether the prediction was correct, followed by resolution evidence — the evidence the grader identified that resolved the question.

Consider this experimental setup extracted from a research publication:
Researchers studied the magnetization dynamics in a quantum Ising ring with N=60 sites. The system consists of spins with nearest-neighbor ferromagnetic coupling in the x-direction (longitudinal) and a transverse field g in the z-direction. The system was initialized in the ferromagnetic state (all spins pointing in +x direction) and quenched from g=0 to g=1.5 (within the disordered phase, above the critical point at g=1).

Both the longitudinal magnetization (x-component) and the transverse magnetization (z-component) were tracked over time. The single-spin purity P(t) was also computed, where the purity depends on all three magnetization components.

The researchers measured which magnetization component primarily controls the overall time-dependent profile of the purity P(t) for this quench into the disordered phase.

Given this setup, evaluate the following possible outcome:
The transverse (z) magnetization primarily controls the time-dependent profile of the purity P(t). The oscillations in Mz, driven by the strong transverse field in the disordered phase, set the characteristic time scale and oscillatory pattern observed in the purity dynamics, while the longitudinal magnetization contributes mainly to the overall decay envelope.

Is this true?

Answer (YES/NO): YES